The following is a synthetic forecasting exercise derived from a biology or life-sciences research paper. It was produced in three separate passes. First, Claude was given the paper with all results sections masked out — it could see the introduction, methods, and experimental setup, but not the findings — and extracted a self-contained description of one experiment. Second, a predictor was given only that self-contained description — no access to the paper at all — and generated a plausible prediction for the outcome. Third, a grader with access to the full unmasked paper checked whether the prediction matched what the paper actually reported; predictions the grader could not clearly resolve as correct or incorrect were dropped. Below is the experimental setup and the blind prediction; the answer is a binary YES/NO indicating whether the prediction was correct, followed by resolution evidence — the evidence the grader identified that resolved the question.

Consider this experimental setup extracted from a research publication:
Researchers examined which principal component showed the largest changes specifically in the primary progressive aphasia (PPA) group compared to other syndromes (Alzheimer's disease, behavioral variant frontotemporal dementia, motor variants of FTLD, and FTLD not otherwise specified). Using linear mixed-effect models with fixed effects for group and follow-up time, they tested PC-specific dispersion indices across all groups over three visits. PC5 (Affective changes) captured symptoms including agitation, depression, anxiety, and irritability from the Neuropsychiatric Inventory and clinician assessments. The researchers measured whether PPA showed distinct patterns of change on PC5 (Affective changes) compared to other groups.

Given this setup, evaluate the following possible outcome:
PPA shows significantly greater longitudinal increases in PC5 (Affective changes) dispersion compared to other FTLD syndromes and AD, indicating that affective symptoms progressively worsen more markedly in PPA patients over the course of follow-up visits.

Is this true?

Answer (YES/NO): NO